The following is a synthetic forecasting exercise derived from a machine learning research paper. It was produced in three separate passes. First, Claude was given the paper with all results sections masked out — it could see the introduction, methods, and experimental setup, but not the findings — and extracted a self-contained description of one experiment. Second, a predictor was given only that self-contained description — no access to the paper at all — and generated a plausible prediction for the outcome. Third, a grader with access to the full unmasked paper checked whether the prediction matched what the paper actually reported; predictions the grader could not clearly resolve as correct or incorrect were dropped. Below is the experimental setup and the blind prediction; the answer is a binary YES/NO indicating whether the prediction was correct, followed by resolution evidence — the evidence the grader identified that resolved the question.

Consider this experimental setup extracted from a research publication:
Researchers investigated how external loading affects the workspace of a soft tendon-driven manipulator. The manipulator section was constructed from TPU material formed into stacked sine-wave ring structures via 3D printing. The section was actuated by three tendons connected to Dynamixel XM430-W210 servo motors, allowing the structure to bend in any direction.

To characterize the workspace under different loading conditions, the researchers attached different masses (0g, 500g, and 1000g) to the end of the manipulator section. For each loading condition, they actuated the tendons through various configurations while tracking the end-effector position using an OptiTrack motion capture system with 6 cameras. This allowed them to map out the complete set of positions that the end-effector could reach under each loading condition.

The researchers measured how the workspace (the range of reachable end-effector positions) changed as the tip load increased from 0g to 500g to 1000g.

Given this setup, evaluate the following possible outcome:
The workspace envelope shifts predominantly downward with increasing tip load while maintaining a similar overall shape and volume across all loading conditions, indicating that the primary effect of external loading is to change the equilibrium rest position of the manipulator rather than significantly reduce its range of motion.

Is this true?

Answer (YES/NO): NO